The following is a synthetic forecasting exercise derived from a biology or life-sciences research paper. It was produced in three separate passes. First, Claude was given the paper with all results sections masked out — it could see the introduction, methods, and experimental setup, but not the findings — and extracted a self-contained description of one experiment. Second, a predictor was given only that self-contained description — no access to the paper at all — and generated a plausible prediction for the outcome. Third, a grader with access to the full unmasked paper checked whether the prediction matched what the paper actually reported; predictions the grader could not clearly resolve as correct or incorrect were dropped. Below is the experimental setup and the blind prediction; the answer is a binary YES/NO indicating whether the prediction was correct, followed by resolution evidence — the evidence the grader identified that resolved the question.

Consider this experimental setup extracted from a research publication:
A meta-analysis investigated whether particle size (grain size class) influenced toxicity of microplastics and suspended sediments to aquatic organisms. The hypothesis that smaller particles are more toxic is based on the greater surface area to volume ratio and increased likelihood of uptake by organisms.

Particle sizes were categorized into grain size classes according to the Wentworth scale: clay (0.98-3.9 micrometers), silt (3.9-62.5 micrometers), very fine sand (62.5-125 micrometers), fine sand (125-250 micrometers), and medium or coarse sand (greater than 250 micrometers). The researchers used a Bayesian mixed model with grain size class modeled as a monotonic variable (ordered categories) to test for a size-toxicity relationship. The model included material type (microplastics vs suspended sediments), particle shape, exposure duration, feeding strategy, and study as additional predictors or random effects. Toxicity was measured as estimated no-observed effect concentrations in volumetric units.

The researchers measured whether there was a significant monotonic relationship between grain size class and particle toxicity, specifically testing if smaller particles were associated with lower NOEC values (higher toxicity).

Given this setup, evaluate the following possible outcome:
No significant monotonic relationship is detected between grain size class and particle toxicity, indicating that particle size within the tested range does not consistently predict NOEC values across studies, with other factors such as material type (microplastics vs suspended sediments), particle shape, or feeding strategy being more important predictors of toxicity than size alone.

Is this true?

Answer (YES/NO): NO